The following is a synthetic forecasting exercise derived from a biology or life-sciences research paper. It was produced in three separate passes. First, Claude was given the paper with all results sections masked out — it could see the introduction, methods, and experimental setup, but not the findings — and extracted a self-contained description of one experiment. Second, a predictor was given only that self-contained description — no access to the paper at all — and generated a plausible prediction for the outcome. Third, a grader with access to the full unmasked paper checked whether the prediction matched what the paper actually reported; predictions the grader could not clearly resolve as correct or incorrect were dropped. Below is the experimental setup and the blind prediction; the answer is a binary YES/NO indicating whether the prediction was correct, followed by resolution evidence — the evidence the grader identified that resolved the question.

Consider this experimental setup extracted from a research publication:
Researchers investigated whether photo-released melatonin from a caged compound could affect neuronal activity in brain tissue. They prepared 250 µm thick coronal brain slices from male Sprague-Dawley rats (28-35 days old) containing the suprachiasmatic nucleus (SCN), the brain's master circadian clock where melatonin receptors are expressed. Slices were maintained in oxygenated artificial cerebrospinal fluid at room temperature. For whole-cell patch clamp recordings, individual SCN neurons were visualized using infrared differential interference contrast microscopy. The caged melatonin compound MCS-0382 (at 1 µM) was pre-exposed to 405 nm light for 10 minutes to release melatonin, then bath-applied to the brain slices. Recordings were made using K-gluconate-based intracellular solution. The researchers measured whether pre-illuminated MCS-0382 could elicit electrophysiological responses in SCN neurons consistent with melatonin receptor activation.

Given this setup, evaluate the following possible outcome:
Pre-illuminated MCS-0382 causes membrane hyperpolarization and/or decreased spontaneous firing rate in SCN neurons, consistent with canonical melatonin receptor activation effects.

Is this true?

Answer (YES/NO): YES